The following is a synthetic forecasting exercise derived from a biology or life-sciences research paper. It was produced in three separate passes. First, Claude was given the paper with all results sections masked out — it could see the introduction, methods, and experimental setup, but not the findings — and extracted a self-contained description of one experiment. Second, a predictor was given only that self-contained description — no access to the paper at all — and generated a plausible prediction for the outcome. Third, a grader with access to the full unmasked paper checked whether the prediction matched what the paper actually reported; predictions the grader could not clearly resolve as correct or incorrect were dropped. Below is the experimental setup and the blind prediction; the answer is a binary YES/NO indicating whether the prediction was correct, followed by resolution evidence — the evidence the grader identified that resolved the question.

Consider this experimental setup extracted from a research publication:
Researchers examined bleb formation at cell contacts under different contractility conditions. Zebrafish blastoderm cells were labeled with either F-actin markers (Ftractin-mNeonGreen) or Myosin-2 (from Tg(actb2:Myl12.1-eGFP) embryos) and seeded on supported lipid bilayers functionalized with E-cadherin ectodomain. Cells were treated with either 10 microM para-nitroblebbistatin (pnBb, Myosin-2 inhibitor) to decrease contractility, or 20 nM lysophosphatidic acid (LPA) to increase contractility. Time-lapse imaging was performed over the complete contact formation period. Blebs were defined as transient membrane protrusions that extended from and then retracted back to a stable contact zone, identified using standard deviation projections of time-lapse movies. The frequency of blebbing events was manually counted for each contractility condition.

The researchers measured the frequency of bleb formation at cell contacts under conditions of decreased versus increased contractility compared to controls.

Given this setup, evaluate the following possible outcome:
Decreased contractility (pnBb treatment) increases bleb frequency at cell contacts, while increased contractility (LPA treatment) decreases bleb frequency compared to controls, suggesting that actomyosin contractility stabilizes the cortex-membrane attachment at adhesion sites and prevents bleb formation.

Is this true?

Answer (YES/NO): NO